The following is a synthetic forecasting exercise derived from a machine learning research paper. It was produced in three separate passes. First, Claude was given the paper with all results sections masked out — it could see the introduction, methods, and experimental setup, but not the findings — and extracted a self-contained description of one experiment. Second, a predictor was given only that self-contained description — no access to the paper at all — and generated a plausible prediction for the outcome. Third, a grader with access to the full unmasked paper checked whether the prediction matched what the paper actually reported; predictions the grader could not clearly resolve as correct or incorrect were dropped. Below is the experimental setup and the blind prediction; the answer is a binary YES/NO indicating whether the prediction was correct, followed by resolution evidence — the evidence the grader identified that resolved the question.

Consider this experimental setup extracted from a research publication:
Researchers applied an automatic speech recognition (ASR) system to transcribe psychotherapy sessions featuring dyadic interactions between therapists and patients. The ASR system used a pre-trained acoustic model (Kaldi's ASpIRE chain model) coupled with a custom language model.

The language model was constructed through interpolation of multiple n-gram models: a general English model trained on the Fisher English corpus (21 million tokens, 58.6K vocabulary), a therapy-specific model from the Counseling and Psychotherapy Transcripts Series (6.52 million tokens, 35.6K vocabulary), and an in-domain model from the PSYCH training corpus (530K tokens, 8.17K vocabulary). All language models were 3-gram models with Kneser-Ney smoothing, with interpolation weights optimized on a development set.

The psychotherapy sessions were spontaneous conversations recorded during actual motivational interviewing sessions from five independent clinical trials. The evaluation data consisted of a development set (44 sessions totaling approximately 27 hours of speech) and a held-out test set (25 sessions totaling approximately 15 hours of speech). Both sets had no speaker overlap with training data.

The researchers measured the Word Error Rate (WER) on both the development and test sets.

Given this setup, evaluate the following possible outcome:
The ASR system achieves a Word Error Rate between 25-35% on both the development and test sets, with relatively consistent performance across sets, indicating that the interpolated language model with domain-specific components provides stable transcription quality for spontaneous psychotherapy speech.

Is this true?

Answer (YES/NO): NO